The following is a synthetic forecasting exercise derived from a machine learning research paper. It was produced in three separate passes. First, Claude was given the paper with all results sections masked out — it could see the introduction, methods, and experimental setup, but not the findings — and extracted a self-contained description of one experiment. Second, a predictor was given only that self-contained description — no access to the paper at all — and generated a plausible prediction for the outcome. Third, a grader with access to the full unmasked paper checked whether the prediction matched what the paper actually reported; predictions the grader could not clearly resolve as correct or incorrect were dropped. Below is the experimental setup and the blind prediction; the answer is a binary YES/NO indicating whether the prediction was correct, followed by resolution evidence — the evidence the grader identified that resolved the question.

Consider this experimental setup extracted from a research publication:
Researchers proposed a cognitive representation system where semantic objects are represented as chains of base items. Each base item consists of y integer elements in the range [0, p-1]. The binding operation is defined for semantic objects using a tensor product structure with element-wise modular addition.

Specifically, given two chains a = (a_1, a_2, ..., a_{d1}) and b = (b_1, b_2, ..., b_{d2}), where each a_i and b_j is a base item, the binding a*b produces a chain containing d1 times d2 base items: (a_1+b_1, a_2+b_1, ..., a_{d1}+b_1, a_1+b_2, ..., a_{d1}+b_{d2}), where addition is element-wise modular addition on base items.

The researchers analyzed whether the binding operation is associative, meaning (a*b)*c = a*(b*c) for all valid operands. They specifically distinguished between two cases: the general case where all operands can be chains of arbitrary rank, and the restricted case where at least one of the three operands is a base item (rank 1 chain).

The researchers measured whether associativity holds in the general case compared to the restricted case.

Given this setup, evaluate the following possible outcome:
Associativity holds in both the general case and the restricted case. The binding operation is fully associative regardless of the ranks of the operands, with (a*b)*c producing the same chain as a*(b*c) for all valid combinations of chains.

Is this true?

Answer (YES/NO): NO